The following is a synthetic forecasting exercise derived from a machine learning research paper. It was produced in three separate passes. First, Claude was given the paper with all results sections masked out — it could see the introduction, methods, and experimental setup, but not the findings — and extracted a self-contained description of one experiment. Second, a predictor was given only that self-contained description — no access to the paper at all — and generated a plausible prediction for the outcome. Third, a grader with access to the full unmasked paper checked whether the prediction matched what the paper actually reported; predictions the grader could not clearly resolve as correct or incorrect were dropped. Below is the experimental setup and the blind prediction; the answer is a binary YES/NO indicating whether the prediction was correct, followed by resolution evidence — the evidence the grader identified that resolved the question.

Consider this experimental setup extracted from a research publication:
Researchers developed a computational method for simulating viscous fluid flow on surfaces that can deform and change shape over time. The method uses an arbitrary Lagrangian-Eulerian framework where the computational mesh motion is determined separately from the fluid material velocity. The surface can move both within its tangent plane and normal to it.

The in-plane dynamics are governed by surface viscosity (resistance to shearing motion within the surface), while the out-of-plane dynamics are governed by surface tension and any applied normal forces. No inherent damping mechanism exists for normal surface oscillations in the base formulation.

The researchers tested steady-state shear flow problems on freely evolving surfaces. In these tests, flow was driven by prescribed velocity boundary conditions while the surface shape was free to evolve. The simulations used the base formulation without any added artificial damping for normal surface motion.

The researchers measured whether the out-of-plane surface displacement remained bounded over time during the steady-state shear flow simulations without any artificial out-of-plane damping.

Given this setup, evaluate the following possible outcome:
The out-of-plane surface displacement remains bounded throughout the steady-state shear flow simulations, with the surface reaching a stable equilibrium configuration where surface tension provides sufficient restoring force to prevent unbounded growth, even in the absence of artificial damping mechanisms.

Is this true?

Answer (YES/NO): NO